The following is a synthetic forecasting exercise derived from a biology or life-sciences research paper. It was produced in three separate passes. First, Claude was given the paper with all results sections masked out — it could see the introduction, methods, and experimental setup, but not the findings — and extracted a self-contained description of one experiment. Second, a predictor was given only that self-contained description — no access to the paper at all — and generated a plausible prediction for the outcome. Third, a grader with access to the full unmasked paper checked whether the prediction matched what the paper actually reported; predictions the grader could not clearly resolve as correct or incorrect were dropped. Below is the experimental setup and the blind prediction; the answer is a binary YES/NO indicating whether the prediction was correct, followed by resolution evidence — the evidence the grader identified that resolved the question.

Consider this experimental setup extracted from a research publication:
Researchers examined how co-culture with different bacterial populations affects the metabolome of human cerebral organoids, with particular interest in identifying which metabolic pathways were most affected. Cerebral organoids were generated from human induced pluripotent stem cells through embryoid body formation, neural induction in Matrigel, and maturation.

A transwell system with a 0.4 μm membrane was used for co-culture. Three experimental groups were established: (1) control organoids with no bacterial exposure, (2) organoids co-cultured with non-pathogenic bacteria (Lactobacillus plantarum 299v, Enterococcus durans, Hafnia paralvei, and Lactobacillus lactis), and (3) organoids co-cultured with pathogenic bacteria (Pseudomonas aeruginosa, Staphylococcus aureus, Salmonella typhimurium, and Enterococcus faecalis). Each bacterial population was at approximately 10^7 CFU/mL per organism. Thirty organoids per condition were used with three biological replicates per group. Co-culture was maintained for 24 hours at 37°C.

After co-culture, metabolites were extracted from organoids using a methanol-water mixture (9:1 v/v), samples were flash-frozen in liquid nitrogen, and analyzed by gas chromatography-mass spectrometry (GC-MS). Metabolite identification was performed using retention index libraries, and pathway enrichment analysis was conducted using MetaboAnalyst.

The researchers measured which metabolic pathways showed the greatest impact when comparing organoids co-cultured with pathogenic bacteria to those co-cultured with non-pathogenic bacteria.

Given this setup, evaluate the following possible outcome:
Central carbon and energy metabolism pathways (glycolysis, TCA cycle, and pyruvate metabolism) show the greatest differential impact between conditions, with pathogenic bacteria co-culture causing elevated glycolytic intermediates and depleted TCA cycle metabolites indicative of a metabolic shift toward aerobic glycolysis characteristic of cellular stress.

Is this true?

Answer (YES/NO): NO